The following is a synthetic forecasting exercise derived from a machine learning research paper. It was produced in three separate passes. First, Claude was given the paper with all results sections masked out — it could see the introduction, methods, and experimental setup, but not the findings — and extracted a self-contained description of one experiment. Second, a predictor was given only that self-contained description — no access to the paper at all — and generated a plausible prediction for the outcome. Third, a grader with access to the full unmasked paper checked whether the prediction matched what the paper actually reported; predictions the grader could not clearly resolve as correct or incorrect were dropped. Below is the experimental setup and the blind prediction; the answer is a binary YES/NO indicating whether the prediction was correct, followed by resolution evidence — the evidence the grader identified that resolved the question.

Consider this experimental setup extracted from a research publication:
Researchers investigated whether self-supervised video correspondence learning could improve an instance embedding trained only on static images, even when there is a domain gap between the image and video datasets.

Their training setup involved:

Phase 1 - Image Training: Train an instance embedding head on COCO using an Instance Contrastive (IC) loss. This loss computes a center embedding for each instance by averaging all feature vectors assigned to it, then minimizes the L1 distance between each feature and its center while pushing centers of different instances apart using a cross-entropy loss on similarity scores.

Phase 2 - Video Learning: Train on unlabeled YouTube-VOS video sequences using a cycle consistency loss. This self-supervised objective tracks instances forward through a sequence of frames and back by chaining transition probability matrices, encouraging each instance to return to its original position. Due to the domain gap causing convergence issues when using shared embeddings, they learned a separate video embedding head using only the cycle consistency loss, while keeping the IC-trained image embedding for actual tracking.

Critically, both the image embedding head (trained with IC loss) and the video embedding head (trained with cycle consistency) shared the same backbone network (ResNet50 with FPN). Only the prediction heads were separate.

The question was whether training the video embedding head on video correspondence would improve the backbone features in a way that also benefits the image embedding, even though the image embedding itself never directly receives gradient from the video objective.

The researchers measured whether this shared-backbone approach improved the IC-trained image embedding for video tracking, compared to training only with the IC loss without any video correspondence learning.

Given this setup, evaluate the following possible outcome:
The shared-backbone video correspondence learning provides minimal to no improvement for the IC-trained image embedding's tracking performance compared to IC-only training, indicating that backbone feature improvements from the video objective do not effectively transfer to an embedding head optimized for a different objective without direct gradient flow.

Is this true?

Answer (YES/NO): NO